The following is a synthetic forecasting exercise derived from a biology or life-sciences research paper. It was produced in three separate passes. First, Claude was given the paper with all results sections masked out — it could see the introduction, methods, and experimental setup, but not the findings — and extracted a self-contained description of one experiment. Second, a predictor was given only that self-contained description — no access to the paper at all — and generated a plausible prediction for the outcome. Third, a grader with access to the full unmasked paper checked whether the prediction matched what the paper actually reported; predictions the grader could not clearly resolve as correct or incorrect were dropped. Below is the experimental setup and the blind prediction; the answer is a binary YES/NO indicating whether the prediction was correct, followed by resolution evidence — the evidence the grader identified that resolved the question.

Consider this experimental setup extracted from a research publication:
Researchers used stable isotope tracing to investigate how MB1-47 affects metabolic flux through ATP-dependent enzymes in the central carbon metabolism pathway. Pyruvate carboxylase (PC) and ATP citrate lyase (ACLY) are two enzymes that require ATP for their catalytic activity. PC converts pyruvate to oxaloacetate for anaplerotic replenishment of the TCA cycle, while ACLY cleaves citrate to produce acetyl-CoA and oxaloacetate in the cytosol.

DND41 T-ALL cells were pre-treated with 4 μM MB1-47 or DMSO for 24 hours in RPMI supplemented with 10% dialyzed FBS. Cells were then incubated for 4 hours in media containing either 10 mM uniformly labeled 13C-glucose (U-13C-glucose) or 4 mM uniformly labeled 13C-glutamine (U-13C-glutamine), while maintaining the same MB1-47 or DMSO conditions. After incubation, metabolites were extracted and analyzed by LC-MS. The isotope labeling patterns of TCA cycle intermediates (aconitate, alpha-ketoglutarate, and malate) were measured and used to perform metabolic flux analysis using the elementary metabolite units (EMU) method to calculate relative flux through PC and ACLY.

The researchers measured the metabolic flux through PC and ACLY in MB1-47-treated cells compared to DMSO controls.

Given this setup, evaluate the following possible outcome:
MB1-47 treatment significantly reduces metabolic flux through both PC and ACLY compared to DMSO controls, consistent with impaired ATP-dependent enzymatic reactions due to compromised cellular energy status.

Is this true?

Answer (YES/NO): YES